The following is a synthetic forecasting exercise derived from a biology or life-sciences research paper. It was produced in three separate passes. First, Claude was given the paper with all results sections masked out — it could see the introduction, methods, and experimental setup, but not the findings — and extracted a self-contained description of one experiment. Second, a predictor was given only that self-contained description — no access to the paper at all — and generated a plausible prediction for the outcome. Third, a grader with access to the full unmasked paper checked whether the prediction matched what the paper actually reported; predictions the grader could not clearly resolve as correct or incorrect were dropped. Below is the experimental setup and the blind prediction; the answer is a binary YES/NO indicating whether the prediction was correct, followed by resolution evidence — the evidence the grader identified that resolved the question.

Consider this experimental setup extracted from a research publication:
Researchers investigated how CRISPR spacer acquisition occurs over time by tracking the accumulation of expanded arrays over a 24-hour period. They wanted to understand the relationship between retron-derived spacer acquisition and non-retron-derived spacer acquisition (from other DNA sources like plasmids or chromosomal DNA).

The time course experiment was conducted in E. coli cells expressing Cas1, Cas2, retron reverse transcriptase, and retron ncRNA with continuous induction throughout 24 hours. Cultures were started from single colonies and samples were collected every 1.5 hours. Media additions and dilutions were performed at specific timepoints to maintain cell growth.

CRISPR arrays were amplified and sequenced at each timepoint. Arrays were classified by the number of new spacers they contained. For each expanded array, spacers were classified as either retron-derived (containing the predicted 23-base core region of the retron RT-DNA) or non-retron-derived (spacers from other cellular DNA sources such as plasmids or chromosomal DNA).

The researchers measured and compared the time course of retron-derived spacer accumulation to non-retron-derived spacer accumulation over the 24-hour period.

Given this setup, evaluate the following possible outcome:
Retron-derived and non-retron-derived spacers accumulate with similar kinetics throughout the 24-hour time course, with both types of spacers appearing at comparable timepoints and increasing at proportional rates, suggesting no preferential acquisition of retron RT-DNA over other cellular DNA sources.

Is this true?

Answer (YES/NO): YES